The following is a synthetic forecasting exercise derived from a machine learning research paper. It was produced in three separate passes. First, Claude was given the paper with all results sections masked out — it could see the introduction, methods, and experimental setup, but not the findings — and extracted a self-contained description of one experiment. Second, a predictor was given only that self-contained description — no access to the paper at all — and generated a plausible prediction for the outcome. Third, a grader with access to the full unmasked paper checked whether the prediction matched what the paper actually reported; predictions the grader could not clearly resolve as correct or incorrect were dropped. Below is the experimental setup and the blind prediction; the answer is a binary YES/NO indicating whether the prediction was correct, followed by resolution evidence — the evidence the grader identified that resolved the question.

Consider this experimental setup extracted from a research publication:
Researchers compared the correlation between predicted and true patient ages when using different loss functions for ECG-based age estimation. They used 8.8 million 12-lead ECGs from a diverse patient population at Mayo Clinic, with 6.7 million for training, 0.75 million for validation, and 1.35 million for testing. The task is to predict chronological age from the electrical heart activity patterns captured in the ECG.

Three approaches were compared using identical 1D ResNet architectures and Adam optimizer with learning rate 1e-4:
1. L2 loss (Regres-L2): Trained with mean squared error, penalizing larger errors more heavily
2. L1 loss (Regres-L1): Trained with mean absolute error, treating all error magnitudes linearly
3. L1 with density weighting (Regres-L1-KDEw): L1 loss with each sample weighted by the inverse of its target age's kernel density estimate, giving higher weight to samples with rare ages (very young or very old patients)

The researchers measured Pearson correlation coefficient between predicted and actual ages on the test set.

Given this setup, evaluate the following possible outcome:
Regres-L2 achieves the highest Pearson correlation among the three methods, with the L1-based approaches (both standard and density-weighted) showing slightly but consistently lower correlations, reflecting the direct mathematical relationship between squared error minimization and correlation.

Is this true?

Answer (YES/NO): NO